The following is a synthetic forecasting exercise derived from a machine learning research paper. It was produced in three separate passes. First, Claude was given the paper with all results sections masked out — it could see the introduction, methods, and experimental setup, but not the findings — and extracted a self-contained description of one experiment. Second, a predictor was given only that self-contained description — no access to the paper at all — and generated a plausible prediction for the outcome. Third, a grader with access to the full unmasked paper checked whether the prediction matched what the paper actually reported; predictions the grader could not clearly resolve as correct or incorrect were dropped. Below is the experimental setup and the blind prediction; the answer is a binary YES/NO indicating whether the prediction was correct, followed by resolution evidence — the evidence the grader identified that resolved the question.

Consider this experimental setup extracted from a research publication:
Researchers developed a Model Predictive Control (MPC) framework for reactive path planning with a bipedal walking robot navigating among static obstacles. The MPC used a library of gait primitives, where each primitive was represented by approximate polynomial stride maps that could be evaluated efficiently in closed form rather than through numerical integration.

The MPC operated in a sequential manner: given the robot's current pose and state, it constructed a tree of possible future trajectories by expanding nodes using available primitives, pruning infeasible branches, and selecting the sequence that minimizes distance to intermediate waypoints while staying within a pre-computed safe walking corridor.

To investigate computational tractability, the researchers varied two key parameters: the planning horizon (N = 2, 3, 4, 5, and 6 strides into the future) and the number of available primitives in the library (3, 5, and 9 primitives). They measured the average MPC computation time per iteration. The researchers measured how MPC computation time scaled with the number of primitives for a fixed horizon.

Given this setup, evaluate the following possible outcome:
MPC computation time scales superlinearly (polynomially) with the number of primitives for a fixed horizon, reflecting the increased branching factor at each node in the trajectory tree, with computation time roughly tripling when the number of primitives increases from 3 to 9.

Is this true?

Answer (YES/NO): NO